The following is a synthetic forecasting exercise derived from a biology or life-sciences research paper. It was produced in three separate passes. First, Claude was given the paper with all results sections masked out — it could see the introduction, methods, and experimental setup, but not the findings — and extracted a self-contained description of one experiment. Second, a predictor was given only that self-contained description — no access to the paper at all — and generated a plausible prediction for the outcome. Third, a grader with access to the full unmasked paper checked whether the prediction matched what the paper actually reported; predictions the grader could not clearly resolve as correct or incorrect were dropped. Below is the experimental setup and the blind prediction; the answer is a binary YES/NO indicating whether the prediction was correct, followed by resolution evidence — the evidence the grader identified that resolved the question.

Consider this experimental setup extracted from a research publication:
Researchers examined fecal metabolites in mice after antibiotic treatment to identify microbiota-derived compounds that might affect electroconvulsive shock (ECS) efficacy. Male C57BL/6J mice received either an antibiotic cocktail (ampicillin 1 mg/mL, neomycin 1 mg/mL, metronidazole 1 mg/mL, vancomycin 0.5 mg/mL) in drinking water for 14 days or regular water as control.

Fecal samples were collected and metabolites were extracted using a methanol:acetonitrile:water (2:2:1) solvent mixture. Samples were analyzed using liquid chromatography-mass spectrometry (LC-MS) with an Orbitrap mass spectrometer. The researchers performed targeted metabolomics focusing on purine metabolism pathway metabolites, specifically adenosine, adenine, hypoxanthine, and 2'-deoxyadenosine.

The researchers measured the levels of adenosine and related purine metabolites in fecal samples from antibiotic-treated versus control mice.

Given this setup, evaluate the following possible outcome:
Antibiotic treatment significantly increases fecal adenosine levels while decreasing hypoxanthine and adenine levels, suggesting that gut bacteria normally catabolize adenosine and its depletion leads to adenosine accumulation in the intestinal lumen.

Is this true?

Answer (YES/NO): NO